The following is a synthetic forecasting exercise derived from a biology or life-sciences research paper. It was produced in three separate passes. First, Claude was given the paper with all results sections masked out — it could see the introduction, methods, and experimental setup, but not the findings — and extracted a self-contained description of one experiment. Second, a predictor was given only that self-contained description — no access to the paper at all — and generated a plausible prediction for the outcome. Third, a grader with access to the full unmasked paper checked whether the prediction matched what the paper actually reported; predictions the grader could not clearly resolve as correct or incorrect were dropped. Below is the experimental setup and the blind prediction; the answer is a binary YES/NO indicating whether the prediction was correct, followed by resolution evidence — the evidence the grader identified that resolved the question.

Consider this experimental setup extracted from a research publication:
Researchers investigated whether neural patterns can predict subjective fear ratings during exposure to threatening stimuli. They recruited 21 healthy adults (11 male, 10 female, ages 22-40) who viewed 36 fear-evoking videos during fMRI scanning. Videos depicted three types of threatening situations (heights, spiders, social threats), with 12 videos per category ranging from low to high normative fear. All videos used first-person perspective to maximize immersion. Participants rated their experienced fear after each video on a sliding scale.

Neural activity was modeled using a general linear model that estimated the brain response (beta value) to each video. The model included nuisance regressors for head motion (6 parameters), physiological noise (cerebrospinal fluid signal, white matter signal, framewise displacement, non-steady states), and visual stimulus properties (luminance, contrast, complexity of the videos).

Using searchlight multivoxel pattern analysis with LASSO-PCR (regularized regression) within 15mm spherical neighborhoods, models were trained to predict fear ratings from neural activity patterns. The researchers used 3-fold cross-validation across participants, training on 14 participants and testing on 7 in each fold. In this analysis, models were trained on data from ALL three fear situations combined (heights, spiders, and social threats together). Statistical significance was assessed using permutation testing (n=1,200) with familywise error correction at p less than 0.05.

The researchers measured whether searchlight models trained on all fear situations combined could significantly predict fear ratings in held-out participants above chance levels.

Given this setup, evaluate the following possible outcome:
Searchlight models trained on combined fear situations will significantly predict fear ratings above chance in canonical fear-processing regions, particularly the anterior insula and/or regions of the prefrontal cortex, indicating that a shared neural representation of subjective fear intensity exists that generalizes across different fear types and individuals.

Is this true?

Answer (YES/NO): NO